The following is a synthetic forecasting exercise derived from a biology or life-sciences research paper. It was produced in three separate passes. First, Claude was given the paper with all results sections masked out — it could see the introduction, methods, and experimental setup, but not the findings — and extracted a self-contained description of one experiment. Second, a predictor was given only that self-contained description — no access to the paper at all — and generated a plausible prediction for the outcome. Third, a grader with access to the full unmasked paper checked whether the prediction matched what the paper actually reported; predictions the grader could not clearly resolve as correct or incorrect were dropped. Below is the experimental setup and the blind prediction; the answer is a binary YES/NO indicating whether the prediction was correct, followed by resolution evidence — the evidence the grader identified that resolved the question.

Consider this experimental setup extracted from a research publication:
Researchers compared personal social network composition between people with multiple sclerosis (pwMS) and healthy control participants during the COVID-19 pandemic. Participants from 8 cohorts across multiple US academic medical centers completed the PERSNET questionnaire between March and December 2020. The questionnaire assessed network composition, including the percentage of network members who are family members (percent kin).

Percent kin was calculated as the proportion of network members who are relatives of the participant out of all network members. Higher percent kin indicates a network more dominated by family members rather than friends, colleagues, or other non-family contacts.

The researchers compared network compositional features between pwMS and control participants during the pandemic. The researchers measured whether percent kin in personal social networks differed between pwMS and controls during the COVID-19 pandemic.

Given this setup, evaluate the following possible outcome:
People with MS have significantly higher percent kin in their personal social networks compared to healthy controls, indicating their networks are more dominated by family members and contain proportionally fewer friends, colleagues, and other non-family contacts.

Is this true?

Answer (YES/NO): YES